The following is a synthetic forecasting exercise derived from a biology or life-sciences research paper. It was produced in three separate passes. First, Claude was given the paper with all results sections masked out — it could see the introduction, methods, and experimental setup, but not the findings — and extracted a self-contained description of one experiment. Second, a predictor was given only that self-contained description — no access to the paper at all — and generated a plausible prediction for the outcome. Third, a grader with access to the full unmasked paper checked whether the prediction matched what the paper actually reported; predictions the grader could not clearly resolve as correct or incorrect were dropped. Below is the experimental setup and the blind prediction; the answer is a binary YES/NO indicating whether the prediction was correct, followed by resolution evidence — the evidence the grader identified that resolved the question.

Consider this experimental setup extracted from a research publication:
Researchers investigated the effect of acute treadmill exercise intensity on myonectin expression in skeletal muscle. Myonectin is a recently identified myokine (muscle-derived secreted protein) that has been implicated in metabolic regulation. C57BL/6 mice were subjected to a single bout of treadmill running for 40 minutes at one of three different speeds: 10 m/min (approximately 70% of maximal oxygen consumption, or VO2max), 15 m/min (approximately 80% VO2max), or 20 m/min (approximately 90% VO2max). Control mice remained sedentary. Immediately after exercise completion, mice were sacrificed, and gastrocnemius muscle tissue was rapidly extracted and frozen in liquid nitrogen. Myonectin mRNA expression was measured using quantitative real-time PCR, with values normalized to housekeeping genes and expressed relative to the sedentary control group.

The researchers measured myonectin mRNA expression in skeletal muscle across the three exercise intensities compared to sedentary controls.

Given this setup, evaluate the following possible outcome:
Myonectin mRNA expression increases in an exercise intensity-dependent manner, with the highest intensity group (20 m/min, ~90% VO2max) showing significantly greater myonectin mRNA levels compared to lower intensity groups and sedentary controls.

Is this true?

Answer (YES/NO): NO